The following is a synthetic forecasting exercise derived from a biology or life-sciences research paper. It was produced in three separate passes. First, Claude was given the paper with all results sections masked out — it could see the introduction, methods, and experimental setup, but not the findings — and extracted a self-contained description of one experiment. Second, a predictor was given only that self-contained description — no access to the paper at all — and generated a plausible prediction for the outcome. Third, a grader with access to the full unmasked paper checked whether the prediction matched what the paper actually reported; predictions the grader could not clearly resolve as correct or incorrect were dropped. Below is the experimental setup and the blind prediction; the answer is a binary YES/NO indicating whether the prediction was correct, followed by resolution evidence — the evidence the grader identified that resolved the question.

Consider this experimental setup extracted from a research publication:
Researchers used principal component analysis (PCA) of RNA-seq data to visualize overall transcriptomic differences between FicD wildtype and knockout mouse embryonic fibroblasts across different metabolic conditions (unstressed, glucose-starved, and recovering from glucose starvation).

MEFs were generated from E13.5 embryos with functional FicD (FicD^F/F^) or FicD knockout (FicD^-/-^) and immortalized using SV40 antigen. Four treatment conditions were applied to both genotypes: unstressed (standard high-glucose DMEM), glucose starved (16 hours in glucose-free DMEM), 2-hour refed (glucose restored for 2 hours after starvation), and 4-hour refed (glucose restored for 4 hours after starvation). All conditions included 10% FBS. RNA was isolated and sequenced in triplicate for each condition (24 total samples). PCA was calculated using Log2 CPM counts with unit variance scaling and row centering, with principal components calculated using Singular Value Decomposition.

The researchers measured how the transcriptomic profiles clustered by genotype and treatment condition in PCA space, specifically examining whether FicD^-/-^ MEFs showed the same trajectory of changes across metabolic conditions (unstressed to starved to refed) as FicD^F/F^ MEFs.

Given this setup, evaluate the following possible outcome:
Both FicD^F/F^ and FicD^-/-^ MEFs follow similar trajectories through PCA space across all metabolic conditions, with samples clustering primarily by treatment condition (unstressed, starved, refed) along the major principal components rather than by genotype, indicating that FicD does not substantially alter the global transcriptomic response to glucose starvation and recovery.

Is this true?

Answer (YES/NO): NO